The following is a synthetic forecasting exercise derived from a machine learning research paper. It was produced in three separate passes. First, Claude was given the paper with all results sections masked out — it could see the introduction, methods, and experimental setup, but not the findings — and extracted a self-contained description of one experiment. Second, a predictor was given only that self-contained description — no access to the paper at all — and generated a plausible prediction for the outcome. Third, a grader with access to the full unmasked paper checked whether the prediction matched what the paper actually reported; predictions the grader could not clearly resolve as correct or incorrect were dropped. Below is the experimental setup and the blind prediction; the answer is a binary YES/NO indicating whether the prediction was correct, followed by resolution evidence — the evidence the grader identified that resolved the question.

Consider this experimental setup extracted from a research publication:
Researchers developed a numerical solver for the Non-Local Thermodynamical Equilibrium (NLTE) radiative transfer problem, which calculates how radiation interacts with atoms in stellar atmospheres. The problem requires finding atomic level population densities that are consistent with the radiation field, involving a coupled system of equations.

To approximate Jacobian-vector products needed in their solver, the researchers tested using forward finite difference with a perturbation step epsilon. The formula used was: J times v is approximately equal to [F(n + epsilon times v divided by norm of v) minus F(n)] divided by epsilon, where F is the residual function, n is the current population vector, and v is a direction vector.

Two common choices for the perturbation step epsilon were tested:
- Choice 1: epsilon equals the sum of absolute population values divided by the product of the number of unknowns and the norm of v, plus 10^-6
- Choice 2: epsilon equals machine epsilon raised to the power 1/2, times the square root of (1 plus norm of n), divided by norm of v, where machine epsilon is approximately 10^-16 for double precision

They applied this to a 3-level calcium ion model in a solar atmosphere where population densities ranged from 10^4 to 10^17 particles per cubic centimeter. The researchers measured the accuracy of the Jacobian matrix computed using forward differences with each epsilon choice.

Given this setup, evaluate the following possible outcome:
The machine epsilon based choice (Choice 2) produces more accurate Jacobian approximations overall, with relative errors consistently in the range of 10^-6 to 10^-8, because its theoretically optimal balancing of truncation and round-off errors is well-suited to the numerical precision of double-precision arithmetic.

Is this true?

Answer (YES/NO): NO